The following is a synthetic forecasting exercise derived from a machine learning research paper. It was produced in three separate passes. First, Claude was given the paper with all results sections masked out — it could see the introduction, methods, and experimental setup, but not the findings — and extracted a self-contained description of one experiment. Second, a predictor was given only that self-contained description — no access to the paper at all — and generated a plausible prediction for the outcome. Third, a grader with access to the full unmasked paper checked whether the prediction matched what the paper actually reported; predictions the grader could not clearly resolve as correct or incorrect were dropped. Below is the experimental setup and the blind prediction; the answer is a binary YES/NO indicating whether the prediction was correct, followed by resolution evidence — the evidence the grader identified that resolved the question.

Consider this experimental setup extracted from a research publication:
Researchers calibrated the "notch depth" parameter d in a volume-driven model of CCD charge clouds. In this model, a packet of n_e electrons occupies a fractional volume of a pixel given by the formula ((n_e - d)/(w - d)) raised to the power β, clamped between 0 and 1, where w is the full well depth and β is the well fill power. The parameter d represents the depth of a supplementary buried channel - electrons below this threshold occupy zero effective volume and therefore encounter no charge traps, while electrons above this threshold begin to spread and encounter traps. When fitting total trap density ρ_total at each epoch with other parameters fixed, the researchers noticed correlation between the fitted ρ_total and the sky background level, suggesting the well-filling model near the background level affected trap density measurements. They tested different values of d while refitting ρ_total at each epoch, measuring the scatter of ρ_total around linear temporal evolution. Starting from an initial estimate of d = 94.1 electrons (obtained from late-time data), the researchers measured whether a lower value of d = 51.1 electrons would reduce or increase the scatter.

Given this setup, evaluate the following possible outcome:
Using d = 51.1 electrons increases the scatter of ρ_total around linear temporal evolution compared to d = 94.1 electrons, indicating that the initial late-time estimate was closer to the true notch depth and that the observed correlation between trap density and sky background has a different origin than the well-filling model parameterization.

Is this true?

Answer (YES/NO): NO